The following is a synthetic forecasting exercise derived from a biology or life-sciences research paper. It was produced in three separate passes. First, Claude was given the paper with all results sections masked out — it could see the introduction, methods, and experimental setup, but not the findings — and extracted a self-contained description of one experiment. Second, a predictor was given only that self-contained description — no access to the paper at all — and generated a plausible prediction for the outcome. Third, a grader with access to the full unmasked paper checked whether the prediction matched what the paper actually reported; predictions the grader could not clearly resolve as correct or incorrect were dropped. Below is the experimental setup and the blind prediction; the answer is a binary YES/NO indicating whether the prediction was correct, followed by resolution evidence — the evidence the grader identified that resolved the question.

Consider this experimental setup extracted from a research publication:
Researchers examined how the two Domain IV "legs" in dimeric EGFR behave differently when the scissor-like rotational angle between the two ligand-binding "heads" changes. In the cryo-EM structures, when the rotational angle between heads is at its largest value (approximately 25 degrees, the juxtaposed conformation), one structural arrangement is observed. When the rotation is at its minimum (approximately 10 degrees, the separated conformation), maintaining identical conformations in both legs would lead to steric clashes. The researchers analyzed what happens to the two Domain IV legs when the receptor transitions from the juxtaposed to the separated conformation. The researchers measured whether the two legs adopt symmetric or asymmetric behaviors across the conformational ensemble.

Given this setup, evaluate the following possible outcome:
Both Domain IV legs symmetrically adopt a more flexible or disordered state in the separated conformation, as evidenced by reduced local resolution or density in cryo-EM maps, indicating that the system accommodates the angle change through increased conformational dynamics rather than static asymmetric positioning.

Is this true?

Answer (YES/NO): NO